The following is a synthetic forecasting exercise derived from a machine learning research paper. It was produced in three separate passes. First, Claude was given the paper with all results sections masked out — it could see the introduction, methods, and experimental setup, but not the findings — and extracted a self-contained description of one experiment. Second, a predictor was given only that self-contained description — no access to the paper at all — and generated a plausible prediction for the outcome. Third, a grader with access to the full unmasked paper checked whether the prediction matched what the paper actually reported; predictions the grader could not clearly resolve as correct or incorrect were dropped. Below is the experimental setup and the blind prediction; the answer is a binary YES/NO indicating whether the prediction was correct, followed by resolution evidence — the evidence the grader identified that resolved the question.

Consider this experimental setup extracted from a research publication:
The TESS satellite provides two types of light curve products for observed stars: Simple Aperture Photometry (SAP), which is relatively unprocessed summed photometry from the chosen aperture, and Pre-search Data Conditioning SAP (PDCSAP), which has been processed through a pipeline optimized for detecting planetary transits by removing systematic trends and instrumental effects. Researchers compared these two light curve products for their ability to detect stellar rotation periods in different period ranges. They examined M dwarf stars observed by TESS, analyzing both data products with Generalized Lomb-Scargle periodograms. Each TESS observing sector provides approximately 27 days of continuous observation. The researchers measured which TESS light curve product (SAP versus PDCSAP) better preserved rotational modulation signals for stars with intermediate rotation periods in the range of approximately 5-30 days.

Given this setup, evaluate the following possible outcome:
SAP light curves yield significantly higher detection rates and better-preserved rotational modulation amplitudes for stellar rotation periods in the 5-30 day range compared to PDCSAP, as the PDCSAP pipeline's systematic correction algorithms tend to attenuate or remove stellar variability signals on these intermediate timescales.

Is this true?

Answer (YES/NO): YES